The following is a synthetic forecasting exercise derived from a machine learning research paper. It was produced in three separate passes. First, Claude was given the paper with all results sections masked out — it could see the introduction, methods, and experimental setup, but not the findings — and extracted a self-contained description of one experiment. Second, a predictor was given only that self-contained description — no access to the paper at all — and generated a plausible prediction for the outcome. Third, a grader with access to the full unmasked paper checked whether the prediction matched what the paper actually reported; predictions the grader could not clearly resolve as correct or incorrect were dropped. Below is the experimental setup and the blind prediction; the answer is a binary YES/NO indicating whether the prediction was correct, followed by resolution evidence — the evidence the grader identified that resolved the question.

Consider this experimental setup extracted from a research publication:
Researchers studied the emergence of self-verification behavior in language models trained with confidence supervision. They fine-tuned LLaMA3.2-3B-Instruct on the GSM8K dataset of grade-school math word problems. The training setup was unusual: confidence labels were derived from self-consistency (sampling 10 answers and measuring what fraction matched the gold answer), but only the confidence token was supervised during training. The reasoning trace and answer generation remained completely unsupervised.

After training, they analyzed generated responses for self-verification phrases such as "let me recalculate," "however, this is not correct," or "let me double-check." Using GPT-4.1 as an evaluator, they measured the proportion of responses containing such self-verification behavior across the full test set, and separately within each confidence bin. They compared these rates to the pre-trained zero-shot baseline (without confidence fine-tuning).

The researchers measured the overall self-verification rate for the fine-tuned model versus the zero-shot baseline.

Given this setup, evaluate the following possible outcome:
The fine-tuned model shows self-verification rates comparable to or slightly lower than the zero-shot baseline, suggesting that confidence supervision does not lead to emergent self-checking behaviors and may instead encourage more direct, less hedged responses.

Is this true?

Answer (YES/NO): NO